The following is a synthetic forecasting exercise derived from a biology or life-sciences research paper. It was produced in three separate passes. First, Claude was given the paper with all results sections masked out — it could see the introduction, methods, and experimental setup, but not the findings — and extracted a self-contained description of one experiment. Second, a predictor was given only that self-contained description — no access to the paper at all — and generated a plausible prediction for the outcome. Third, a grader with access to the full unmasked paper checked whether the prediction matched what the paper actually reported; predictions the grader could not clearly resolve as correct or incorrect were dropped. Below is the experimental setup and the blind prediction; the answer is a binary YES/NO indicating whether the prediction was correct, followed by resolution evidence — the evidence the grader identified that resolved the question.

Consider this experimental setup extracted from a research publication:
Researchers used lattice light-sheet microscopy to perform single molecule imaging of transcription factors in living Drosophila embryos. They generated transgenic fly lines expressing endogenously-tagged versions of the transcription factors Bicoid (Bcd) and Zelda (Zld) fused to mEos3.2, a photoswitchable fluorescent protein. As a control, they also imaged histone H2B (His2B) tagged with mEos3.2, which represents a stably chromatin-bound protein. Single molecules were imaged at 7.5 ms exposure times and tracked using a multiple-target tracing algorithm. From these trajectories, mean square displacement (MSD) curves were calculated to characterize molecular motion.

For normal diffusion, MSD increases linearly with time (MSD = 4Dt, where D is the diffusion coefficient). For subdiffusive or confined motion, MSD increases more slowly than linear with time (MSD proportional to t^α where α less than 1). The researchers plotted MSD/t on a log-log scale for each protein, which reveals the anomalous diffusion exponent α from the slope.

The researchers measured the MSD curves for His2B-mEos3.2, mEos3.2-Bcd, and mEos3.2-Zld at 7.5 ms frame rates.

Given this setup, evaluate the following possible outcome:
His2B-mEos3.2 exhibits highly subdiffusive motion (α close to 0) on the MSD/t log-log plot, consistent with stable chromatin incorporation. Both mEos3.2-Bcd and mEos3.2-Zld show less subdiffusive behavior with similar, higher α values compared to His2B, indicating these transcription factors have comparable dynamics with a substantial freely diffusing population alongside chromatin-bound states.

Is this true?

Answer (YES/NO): NO